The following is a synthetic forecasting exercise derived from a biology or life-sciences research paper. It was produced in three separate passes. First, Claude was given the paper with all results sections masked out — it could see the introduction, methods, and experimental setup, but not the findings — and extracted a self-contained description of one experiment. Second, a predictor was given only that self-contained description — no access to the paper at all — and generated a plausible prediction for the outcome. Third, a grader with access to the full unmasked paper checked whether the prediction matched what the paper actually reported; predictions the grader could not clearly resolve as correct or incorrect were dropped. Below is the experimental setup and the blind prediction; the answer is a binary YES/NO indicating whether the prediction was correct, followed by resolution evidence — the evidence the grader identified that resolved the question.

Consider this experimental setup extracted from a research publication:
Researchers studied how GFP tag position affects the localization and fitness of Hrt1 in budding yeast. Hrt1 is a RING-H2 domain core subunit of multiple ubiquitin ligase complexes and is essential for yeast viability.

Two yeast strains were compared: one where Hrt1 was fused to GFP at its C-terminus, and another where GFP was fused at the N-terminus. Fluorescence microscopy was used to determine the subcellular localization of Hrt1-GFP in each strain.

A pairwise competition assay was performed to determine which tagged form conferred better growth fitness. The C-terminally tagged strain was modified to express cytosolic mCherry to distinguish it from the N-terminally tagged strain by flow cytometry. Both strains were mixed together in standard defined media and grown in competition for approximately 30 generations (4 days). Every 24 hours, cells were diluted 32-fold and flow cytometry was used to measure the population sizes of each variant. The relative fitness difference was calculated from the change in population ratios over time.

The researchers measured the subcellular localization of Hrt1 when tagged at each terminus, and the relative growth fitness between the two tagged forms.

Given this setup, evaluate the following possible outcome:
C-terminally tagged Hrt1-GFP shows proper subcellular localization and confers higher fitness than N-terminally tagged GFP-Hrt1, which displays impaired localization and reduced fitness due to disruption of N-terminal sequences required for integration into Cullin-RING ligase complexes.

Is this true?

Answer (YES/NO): NO